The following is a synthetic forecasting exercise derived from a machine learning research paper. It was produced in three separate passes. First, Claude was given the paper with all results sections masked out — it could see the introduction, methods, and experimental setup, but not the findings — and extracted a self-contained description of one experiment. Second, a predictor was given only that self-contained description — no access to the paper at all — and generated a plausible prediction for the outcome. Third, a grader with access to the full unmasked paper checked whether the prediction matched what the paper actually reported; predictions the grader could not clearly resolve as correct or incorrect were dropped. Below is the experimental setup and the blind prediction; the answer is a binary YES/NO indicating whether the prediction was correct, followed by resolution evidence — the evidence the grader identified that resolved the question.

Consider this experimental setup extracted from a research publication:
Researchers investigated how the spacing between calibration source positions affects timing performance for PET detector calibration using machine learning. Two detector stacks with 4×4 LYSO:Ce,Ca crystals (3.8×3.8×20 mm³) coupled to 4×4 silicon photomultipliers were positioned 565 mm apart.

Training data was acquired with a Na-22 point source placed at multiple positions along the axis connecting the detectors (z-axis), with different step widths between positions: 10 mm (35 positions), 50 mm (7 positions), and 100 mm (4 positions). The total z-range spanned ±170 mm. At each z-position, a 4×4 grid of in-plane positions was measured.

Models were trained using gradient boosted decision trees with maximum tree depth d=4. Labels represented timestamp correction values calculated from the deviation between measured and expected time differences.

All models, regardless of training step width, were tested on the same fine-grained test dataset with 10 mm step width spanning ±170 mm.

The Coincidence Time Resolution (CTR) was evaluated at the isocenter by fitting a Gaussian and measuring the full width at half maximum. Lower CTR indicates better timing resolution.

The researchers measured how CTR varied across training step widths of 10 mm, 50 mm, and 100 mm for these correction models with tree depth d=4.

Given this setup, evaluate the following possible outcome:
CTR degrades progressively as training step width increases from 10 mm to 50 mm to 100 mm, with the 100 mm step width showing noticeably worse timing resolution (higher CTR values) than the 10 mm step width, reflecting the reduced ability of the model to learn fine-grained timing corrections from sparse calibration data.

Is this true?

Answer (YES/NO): NO